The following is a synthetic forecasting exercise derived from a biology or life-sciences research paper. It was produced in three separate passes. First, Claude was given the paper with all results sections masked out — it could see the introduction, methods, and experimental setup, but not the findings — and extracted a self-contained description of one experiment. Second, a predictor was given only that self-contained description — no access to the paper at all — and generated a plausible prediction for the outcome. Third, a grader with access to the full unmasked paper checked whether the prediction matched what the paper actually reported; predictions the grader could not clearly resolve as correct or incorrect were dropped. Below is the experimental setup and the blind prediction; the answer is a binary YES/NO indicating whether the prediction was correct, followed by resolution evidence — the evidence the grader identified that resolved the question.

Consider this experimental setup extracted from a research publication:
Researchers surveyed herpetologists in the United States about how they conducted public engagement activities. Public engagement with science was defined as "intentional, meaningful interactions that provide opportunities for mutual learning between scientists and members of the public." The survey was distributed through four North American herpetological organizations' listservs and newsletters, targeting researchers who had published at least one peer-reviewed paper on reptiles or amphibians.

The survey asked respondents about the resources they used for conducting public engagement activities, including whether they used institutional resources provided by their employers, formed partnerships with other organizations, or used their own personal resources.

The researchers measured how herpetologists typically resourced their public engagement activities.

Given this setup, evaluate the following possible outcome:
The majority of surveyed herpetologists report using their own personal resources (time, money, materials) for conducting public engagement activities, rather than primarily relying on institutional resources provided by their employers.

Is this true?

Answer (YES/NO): YES